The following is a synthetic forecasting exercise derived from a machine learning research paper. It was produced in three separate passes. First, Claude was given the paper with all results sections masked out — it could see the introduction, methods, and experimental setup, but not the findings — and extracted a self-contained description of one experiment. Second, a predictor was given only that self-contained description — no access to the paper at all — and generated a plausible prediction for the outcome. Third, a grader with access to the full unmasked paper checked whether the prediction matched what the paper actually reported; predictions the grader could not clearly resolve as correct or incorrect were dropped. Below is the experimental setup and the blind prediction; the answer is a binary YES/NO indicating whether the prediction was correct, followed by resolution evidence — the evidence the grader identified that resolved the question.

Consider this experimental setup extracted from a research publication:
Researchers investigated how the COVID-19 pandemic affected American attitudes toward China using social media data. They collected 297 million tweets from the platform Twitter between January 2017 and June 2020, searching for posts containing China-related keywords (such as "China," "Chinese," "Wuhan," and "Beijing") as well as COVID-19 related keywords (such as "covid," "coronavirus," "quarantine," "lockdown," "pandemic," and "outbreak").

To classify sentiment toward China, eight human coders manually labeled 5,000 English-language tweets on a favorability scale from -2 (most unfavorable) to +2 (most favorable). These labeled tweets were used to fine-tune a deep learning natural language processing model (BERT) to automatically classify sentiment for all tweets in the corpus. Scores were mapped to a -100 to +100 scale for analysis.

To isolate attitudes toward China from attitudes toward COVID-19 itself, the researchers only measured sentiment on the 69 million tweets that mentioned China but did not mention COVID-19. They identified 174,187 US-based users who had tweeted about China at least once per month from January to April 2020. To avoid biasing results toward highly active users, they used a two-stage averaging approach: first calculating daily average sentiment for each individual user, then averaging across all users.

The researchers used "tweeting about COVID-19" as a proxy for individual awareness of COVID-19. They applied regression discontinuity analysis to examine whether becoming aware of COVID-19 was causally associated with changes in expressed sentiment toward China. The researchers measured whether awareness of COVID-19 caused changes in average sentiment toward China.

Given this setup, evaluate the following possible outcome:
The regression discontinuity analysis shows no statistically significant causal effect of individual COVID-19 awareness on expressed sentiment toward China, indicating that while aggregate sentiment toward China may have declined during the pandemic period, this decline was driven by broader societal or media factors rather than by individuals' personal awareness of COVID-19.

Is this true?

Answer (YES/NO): NO